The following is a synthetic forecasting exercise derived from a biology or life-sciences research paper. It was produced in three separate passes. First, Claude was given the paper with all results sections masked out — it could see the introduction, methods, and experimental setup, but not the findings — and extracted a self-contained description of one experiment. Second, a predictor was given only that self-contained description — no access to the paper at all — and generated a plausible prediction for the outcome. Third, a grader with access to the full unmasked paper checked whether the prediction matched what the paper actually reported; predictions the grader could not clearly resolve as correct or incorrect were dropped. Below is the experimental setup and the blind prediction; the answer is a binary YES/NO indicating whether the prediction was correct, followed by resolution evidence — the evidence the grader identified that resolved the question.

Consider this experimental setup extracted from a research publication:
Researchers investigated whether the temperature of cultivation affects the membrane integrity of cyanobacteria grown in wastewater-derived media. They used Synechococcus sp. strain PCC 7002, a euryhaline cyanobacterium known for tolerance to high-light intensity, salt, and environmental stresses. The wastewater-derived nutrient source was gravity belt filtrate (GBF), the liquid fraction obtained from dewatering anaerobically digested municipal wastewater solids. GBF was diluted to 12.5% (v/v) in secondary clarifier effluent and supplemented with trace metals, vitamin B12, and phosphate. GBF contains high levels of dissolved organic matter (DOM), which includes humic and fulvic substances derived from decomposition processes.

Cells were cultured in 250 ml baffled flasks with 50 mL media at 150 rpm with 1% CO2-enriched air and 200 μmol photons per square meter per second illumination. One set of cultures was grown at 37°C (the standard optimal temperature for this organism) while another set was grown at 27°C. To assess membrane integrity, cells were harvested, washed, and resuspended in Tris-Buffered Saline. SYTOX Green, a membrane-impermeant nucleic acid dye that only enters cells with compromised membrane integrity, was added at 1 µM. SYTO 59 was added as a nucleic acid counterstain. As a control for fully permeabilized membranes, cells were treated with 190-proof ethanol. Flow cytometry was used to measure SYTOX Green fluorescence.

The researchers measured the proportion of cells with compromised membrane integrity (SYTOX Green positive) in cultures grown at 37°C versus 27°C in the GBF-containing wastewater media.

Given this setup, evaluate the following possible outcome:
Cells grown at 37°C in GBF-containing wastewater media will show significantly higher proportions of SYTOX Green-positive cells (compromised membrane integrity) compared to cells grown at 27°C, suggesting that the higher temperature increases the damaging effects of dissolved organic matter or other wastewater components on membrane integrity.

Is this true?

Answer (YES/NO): YES